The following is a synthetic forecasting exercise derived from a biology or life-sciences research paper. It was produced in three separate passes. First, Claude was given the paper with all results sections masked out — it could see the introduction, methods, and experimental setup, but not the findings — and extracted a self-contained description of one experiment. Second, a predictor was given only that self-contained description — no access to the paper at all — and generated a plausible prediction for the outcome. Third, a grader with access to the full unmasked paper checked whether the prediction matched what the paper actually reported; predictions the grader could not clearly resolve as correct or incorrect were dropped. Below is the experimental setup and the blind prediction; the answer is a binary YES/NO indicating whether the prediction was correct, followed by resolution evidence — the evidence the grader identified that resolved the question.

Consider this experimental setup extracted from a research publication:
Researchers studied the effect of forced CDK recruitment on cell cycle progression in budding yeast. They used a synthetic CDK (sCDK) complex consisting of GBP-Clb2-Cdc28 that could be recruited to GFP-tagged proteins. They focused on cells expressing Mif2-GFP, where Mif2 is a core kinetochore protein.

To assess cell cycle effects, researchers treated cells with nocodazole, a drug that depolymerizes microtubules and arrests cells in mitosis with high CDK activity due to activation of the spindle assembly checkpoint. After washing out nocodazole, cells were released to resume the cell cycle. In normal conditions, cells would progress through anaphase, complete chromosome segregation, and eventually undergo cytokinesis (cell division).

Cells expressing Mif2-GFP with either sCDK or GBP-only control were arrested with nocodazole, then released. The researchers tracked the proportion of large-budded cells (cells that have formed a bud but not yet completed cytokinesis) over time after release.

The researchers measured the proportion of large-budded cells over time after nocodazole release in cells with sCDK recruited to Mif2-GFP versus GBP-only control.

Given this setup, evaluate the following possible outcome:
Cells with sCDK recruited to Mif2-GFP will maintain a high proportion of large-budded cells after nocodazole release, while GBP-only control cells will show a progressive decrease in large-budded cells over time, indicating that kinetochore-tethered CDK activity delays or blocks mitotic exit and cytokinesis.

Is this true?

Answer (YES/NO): YES